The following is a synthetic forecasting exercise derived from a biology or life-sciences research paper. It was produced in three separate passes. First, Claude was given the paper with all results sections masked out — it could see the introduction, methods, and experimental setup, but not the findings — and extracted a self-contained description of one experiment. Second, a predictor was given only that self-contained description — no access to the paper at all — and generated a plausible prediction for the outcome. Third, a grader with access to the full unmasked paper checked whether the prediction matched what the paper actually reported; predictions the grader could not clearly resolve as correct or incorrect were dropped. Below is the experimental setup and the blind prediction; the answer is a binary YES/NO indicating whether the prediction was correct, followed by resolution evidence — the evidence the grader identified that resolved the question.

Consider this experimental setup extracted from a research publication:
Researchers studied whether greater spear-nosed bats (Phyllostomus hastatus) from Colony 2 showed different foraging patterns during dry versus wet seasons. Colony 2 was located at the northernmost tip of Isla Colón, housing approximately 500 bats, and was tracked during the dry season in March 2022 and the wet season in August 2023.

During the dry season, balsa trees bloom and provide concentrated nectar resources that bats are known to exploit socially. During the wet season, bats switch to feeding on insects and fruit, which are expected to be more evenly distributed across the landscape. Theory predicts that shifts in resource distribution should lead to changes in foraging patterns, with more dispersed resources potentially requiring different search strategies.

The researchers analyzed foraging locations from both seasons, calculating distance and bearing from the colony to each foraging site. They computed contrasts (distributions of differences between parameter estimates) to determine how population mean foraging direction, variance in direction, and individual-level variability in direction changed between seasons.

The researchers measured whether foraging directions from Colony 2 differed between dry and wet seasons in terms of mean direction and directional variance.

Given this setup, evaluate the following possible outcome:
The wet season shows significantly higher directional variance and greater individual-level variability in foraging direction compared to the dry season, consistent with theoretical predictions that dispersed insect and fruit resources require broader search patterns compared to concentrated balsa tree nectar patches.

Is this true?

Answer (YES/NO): NO